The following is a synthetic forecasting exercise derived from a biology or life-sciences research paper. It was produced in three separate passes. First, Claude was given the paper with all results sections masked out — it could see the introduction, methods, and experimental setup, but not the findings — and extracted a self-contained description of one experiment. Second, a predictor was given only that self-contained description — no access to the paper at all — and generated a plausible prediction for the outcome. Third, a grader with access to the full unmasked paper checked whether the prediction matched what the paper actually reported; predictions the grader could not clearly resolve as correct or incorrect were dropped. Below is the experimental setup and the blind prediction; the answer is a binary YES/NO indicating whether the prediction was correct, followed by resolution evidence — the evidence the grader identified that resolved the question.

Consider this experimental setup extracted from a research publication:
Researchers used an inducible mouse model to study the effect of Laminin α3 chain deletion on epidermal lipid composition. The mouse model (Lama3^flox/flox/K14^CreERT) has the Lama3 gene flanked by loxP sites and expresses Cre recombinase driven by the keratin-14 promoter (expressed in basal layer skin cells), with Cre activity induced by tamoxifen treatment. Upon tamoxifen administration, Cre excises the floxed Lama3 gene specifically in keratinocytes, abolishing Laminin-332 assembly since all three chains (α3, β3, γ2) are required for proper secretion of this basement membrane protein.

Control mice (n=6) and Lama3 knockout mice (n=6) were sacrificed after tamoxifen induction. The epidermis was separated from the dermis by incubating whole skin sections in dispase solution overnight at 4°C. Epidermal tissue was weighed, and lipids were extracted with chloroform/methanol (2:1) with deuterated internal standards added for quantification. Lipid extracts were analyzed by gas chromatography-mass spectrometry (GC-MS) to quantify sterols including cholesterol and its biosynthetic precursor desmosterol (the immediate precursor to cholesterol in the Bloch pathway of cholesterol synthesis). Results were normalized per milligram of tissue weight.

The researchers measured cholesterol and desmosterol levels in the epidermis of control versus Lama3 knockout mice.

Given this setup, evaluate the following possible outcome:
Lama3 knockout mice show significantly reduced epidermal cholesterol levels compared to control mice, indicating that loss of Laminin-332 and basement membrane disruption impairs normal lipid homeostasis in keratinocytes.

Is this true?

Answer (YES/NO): NO